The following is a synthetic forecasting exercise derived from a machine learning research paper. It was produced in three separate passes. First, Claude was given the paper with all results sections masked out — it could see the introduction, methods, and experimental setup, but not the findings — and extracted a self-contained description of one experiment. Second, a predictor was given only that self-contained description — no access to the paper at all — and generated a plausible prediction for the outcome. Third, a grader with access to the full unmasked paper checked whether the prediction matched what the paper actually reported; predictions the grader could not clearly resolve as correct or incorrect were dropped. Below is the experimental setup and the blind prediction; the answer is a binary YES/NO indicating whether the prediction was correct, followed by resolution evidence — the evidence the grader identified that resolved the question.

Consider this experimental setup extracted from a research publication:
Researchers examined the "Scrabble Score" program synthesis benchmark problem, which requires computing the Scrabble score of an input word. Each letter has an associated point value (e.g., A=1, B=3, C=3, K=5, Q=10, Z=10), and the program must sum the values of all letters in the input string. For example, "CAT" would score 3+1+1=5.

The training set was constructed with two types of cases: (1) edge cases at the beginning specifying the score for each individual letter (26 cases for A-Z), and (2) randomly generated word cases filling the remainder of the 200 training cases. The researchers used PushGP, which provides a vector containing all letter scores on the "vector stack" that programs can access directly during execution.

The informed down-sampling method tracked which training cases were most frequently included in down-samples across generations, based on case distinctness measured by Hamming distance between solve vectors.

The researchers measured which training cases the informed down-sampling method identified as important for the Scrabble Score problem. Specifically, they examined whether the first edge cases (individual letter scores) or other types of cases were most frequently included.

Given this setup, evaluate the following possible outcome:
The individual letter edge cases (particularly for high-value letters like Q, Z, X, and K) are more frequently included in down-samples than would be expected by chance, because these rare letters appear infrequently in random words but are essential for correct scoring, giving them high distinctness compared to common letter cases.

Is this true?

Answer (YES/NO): NO